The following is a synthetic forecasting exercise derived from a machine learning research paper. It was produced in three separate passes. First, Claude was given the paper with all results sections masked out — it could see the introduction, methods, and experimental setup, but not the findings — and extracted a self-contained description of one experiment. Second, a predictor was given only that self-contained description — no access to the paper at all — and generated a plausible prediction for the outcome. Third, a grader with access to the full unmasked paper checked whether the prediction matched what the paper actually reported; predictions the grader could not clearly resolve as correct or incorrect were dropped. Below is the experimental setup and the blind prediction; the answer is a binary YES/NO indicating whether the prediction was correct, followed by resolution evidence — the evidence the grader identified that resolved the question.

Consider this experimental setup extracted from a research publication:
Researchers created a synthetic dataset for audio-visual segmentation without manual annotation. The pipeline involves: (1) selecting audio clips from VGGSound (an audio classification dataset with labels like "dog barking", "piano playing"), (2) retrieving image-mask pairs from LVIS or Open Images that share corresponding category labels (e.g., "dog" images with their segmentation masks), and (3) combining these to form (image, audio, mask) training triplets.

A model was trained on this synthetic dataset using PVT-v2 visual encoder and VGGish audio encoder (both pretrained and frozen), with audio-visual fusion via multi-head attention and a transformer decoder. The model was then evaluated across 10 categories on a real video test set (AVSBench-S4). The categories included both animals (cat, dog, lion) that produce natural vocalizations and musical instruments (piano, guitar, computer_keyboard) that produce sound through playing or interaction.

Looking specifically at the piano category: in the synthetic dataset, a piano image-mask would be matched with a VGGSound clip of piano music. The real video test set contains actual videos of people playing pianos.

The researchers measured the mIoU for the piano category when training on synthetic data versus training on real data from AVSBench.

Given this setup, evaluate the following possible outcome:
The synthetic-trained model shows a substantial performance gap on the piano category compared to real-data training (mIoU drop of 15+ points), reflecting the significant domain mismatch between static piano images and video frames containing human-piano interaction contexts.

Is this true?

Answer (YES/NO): YES